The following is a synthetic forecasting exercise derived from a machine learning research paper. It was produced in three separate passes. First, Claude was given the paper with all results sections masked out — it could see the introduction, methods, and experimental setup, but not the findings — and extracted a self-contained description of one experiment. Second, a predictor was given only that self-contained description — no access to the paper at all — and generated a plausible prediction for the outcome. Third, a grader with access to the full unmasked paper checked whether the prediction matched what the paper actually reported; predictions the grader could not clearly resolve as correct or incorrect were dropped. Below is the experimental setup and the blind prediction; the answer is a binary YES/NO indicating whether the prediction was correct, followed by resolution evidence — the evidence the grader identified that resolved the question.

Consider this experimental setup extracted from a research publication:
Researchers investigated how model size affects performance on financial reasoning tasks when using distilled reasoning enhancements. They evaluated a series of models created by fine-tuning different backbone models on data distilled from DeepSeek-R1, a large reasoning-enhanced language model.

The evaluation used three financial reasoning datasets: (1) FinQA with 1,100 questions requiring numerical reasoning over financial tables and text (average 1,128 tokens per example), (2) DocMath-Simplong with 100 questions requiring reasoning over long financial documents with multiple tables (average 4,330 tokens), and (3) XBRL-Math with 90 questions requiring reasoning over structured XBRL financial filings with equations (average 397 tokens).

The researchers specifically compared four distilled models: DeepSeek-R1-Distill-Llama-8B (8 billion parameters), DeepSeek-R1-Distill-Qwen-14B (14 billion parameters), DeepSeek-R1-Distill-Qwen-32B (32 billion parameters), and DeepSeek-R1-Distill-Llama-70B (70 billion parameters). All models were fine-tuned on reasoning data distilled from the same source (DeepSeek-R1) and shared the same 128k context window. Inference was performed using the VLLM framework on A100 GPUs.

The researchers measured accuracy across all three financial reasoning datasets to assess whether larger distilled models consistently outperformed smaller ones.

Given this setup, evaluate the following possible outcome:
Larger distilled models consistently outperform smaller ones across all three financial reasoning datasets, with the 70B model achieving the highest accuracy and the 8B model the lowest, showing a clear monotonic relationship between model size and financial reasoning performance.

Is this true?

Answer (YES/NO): NO